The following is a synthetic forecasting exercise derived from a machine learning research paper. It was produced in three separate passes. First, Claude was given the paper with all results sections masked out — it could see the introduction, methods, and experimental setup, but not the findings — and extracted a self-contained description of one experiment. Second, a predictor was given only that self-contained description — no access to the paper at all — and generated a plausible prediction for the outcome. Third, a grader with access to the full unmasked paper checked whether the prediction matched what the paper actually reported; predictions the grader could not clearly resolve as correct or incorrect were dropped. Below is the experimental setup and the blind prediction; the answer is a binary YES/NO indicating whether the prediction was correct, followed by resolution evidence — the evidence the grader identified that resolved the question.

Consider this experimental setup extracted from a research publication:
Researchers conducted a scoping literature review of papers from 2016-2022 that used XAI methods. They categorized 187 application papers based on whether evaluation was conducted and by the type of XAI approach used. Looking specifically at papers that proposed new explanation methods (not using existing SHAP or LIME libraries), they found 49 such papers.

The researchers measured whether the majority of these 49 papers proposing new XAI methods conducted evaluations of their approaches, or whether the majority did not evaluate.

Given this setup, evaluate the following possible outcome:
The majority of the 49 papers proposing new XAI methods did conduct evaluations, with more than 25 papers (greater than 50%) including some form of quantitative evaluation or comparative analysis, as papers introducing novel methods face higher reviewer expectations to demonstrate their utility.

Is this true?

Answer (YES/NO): NO